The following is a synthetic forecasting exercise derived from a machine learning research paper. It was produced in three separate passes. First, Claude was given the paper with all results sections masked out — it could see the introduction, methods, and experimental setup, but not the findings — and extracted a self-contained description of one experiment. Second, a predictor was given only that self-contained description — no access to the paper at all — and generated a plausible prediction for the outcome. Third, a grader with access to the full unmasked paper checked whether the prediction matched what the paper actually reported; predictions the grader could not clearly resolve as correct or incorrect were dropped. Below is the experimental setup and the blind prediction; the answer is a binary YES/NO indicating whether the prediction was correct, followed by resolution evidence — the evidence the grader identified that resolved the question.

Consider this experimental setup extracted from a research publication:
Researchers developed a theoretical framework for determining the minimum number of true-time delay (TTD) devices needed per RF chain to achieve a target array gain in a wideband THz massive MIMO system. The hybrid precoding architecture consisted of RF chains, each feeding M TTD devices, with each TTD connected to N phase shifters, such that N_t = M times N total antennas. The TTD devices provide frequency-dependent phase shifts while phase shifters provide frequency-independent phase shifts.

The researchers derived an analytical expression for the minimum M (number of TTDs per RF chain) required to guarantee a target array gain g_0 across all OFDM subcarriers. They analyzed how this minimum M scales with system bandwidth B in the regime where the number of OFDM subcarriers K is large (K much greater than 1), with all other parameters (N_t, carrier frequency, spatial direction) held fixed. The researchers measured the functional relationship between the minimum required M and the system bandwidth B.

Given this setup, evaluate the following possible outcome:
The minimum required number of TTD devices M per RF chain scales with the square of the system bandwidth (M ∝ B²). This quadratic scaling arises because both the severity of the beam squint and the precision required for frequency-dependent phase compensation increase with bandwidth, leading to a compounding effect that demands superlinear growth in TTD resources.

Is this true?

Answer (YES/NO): NO